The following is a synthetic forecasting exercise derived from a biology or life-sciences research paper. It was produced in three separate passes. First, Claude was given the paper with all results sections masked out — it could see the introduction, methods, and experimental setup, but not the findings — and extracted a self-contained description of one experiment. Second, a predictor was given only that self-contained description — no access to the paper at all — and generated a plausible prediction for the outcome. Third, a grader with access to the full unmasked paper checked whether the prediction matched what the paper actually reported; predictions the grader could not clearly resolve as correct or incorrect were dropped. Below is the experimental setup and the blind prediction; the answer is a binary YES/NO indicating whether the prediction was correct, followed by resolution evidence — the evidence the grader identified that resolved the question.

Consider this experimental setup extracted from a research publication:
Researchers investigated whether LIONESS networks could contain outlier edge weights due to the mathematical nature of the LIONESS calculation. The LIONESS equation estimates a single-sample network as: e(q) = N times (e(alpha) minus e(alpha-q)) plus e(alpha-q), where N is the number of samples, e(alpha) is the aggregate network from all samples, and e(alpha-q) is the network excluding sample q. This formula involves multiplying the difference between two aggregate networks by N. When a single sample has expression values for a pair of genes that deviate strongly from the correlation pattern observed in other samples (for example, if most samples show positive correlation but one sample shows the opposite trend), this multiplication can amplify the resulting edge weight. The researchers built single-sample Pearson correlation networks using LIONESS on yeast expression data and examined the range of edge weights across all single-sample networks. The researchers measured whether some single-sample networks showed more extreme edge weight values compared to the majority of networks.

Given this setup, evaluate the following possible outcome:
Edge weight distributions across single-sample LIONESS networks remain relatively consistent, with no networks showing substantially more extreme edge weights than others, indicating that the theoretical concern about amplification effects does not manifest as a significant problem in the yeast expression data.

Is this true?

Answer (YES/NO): NO